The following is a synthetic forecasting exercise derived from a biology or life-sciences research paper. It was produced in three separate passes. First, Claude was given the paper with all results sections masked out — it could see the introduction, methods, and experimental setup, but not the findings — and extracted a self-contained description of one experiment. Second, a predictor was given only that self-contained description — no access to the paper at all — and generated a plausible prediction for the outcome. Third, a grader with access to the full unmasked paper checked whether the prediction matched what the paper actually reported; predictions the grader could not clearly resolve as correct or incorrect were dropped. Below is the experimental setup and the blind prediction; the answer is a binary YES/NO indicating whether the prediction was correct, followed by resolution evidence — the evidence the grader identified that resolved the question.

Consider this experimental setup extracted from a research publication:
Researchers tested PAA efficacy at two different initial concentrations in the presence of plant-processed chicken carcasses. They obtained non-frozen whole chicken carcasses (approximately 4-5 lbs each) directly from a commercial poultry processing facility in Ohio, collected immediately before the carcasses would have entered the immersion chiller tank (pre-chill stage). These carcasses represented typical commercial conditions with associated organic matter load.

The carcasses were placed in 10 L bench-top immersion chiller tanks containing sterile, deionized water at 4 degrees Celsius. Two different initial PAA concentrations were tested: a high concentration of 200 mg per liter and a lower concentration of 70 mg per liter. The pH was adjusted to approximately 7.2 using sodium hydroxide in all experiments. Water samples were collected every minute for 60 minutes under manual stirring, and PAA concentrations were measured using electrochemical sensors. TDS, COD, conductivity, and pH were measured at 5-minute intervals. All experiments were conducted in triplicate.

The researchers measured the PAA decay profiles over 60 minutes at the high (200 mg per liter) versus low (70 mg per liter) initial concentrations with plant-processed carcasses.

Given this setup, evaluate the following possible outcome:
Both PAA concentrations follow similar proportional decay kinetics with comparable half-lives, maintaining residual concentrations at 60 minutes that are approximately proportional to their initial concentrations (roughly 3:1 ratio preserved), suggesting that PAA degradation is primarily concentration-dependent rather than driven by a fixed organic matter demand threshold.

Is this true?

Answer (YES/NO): NO